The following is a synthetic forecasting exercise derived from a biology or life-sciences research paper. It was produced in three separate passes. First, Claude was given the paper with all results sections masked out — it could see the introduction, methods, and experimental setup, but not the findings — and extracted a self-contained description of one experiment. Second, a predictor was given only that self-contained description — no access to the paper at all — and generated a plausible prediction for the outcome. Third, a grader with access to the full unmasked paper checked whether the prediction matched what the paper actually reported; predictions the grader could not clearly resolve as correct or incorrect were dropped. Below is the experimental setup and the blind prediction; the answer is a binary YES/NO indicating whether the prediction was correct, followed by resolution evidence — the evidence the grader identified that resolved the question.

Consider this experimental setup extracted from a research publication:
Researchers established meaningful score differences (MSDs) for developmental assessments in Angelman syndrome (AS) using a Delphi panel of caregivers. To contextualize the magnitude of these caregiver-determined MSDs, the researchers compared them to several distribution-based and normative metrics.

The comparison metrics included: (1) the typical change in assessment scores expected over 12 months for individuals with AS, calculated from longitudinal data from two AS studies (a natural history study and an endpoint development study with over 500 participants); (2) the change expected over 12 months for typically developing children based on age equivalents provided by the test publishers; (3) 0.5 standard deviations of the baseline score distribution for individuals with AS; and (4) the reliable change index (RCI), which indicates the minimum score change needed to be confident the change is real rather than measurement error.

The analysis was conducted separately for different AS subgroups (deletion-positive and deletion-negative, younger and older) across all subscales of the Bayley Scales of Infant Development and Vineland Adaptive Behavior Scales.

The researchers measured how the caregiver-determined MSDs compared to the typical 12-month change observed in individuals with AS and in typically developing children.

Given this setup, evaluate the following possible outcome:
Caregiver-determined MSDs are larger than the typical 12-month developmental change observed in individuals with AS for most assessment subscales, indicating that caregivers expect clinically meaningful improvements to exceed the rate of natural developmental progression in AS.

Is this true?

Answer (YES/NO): YES